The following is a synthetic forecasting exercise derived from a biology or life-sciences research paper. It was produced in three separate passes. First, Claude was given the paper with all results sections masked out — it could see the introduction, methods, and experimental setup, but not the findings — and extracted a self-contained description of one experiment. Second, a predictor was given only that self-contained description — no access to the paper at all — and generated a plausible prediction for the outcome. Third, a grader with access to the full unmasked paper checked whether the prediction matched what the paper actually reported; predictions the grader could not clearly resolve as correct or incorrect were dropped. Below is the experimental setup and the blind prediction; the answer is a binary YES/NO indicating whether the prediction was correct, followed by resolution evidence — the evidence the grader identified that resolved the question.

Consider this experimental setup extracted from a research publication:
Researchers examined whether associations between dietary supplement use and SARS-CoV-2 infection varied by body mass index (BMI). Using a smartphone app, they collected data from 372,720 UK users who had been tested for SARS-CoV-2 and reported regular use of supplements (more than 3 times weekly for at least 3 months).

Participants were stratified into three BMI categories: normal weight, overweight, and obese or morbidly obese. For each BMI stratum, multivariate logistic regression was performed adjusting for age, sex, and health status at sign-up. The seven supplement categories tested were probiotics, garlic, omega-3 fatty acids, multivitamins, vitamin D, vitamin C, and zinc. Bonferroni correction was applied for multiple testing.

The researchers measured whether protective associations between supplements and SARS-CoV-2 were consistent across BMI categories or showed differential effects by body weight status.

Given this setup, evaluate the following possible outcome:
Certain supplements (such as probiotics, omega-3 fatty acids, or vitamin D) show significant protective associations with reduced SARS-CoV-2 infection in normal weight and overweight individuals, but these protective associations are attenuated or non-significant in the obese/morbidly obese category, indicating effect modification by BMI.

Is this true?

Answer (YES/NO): NO